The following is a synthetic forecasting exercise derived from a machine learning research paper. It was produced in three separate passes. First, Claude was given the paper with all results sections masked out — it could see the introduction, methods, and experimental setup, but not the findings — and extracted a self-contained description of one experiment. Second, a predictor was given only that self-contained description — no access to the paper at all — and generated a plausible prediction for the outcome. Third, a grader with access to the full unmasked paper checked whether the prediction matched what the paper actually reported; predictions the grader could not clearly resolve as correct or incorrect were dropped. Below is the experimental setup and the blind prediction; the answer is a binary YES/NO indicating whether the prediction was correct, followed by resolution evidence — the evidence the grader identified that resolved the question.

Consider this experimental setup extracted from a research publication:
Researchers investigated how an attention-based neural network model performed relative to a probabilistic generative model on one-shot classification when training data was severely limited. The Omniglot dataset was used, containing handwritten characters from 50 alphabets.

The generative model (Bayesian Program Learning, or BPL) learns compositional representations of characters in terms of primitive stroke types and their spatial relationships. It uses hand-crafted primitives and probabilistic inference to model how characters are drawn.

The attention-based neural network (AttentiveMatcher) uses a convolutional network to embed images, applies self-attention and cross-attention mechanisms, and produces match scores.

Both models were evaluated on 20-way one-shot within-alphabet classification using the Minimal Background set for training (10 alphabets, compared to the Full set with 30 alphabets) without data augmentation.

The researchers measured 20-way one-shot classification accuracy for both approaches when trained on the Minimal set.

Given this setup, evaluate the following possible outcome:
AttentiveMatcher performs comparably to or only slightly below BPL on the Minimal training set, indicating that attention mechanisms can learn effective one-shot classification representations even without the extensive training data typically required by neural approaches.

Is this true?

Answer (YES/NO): NO